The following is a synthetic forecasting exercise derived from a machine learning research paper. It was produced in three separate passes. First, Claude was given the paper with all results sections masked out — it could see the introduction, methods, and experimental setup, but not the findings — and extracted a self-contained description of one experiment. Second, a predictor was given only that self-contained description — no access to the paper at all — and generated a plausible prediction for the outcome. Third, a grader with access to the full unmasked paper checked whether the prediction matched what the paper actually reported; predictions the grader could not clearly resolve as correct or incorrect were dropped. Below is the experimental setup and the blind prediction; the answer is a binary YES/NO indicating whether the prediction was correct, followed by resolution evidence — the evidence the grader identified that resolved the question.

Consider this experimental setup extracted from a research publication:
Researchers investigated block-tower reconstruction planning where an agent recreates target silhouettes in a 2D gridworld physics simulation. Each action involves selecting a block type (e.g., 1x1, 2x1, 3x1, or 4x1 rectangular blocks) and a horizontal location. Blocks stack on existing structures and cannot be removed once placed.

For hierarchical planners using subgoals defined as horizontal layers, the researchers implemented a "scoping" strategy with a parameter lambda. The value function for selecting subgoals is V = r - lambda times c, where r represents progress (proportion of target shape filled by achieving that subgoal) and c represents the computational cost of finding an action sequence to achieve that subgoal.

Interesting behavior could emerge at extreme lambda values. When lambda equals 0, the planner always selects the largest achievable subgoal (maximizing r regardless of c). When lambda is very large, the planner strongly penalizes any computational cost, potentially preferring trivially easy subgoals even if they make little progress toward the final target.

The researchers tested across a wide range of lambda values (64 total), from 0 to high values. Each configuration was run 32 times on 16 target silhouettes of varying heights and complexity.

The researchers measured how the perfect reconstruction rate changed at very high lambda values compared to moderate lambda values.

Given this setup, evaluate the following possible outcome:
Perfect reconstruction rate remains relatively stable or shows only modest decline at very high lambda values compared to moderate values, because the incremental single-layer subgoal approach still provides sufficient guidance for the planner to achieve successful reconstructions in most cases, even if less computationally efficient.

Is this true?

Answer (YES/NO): NO